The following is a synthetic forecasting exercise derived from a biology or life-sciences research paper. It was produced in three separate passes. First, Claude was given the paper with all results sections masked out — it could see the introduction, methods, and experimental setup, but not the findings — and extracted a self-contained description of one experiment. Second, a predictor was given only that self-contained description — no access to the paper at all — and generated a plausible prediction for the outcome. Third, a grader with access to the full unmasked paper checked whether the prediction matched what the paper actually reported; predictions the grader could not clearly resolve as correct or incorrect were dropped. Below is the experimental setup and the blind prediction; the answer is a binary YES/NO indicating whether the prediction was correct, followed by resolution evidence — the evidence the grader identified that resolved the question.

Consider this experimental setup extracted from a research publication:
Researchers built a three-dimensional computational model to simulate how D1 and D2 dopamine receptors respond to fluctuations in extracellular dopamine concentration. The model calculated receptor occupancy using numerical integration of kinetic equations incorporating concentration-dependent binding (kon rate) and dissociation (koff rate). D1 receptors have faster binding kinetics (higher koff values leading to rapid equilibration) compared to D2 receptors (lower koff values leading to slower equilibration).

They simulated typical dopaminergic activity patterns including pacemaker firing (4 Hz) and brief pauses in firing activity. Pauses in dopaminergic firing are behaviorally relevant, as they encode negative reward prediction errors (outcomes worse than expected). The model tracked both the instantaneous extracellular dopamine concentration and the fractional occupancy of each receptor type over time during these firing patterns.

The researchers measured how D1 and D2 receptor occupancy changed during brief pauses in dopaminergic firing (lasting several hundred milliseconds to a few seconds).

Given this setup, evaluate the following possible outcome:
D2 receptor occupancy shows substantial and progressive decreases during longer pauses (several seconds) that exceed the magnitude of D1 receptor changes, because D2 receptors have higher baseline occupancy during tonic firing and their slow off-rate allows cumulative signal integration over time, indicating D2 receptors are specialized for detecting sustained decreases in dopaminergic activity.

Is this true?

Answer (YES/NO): NO